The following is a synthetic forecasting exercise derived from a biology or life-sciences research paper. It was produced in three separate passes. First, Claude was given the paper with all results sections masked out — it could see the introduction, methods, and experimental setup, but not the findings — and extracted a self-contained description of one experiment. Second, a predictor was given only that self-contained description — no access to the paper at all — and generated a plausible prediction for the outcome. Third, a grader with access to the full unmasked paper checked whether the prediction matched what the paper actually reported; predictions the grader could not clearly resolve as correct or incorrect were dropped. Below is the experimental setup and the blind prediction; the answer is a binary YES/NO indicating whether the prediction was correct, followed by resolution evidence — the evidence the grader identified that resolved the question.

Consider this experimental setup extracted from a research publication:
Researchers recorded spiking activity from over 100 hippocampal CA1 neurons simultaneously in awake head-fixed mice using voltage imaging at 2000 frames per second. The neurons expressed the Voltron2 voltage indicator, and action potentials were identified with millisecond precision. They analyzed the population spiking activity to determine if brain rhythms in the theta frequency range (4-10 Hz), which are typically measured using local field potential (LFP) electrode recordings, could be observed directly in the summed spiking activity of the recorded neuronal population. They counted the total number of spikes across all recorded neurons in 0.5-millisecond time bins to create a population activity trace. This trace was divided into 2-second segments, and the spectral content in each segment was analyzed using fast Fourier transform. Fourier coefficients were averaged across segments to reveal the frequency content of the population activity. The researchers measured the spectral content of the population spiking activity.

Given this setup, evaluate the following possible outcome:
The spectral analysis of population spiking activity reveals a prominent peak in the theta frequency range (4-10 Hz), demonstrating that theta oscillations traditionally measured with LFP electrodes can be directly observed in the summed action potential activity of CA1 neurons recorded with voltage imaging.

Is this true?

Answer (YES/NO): YES